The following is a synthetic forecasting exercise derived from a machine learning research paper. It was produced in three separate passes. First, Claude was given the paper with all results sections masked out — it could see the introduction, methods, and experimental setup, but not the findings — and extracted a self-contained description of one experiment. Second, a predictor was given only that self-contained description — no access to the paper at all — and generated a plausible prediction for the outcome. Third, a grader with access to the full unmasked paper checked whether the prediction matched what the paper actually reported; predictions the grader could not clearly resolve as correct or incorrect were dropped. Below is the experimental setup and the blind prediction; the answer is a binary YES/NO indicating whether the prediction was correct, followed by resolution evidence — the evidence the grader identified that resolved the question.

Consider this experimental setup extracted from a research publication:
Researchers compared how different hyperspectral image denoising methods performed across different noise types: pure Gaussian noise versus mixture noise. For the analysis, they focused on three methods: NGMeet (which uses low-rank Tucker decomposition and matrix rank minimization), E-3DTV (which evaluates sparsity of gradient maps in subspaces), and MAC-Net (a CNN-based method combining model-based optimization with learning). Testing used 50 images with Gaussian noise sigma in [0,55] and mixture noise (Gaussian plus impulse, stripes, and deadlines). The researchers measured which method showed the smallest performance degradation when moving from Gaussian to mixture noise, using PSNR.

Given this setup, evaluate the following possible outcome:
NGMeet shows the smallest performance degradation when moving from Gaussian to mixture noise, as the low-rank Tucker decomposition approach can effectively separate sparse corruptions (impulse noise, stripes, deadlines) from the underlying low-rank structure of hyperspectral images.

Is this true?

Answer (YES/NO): NO